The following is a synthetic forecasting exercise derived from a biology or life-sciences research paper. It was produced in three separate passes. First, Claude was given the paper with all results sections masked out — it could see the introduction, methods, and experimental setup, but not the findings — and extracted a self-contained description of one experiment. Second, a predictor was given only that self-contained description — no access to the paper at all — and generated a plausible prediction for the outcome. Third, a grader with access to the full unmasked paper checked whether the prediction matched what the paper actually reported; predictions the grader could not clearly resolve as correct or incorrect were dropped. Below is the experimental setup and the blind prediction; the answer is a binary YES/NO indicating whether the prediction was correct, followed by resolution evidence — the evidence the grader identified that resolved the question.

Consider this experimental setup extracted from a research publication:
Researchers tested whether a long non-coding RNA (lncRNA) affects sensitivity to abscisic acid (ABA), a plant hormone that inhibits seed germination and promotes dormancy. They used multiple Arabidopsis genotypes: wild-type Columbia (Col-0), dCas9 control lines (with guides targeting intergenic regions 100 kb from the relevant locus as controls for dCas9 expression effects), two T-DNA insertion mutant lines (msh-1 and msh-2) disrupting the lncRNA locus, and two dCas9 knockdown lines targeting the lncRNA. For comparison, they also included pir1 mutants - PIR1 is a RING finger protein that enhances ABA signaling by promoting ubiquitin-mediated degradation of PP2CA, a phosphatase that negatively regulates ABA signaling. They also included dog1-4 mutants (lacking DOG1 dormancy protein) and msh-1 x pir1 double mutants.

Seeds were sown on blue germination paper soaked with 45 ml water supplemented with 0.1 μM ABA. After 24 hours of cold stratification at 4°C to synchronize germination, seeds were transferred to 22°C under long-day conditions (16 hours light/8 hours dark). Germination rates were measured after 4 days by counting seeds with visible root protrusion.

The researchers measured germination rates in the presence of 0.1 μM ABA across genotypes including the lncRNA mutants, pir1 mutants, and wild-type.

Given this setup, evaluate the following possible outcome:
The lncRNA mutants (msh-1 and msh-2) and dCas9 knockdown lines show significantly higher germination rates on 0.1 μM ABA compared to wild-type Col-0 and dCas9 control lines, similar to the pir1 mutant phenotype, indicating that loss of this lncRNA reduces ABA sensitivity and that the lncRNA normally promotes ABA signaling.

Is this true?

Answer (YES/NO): YES